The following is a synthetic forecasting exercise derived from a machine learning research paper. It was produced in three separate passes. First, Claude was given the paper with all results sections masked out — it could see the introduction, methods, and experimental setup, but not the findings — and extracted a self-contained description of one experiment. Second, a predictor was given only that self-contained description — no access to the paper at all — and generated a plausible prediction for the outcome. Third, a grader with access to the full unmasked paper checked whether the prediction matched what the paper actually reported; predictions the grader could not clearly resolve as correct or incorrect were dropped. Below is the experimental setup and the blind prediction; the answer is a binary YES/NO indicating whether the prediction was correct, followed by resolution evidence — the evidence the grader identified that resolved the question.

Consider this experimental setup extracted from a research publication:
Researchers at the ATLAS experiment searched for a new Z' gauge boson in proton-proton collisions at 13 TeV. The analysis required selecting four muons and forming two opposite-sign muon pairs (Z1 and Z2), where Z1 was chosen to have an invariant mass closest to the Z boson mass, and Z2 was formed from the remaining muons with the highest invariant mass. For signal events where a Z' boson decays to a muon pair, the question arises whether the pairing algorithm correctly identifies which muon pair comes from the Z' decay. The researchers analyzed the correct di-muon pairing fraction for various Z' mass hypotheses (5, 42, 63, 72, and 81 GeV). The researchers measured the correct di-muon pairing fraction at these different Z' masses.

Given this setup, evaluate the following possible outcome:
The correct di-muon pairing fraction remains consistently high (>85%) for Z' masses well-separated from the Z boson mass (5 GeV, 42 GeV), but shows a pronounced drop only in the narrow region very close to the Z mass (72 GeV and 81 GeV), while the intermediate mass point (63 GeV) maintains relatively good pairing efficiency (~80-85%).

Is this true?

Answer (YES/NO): NO